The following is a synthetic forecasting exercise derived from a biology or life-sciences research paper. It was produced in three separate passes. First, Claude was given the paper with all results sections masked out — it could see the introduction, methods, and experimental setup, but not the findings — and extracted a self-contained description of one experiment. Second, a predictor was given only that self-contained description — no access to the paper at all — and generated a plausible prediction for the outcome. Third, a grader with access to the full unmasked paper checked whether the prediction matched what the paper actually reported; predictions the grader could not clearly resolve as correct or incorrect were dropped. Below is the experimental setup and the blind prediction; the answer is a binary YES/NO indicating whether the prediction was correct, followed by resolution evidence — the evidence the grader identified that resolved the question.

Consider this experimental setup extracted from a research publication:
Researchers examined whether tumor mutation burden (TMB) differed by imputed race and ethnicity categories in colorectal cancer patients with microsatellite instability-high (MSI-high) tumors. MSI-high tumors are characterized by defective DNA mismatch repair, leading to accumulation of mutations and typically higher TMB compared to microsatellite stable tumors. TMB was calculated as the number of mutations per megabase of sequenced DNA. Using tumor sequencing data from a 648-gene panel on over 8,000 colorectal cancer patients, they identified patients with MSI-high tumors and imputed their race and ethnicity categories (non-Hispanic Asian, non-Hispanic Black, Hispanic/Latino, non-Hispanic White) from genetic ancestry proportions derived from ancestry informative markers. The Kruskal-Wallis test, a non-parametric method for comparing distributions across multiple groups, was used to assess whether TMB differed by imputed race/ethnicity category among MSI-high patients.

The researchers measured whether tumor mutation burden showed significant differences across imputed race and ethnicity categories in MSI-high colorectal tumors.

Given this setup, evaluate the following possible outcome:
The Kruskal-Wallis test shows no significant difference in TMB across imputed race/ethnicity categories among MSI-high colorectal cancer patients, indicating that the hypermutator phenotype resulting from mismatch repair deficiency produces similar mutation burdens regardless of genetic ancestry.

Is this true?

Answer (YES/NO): YES